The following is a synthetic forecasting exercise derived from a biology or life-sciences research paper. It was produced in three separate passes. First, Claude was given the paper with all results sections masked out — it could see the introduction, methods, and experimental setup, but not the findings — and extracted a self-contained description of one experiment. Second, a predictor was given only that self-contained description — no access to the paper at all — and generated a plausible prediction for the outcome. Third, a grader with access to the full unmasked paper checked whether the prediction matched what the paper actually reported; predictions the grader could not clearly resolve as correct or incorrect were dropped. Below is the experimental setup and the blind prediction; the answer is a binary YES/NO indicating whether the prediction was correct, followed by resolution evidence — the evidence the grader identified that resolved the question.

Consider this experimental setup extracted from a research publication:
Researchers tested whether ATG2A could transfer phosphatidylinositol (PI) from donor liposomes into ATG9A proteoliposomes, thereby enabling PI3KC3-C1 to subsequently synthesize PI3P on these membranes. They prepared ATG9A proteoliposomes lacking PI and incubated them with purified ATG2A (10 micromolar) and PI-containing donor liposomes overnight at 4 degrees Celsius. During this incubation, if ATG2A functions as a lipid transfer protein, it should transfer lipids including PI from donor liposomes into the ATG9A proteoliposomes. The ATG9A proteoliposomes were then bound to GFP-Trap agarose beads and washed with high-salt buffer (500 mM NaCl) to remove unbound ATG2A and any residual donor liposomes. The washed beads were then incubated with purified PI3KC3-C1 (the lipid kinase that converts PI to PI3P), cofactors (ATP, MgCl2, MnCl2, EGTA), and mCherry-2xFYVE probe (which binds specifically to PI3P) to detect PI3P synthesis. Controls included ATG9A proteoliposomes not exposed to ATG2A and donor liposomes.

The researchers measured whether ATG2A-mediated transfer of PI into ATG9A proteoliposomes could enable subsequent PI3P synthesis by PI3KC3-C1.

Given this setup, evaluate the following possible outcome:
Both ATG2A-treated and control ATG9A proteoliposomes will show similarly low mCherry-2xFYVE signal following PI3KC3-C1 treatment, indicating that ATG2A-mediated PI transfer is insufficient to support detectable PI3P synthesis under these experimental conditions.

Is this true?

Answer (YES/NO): NO